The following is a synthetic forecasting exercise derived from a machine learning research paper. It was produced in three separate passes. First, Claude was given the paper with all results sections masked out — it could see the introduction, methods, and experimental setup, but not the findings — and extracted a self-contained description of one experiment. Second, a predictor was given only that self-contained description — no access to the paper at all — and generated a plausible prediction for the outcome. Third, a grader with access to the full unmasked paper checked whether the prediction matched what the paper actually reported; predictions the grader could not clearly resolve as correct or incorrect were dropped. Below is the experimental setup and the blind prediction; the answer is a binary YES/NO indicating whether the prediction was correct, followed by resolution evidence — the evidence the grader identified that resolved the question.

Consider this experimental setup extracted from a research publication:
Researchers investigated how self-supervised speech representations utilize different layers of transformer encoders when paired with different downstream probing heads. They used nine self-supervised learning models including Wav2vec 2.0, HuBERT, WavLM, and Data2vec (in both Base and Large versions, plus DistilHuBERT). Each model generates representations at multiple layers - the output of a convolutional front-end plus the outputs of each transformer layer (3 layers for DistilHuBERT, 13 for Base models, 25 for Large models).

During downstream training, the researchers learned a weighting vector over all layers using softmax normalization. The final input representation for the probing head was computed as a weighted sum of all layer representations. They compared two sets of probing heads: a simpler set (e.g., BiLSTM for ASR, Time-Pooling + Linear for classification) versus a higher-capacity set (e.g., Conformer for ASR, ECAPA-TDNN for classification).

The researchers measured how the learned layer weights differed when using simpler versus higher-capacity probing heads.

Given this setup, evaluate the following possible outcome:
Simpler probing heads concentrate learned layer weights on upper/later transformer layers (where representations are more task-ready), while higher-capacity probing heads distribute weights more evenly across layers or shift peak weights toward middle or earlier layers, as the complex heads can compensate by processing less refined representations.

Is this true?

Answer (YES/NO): YES